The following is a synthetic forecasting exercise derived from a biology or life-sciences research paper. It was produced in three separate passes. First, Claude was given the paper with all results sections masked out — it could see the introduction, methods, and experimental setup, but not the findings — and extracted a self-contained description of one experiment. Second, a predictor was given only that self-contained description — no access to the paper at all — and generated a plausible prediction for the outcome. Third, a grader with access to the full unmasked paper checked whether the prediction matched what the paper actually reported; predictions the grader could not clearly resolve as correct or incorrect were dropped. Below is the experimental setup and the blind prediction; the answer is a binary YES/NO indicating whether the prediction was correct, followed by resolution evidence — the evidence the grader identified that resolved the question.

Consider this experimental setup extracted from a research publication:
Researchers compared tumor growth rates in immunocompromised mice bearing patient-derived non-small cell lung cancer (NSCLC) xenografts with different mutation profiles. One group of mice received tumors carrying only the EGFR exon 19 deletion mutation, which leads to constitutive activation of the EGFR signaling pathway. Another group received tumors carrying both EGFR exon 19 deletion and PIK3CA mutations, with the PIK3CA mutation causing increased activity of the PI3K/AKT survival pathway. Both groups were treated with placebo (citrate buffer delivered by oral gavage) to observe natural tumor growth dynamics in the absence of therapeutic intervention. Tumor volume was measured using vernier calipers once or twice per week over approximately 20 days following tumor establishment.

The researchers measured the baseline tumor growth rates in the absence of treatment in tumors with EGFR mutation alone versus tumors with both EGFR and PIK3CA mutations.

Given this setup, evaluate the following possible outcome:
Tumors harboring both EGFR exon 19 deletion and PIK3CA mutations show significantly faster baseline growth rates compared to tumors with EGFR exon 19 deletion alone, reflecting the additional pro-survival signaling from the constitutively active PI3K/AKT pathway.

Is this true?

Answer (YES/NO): NO